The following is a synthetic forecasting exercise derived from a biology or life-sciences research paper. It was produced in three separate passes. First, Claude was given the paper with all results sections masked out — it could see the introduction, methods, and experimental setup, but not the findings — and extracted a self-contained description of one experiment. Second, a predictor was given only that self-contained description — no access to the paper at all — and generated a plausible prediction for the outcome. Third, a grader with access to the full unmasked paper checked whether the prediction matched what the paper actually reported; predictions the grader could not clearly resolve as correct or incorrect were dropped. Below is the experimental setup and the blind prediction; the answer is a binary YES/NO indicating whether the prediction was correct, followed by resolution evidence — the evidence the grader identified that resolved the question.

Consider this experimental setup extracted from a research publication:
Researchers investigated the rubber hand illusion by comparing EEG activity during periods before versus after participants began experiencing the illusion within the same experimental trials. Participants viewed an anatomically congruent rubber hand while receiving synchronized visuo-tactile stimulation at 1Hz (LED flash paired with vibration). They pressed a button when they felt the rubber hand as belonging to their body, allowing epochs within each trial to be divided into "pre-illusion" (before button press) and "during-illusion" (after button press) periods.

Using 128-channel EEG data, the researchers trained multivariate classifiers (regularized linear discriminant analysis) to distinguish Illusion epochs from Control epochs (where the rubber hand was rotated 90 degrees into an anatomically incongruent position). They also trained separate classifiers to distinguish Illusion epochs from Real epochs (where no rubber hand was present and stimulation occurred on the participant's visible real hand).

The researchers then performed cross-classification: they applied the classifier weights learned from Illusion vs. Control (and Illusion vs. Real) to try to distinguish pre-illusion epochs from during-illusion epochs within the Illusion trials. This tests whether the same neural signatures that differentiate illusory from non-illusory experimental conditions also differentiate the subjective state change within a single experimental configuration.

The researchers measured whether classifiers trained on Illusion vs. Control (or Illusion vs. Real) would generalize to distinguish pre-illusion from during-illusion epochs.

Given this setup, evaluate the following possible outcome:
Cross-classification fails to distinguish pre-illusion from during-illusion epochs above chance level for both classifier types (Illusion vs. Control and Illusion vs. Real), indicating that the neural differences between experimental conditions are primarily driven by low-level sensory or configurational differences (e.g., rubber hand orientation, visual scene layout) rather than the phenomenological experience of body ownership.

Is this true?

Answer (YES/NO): NO